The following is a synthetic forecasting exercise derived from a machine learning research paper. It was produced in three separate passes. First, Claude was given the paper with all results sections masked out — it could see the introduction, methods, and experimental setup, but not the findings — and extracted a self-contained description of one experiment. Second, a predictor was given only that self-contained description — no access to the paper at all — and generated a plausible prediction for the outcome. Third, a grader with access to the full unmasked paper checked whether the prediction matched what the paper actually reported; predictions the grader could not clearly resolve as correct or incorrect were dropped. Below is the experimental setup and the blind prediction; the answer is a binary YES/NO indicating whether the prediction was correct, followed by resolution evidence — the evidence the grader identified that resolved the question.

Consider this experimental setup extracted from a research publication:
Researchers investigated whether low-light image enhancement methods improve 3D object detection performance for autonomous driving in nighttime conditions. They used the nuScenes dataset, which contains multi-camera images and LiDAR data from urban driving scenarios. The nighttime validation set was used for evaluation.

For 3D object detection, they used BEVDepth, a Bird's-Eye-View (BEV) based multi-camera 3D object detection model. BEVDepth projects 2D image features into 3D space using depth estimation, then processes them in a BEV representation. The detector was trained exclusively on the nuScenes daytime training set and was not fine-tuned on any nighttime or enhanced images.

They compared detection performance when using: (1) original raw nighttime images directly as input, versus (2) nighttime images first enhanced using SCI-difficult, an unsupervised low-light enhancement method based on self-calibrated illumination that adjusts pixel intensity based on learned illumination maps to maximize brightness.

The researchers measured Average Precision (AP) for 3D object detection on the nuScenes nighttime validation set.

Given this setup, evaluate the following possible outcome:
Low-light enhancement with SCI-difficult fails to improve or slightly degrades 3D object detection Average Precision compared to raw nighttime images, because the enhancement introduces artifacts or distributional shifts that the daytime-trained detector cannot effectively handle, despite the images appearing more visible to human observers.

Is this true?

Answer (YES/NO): NO